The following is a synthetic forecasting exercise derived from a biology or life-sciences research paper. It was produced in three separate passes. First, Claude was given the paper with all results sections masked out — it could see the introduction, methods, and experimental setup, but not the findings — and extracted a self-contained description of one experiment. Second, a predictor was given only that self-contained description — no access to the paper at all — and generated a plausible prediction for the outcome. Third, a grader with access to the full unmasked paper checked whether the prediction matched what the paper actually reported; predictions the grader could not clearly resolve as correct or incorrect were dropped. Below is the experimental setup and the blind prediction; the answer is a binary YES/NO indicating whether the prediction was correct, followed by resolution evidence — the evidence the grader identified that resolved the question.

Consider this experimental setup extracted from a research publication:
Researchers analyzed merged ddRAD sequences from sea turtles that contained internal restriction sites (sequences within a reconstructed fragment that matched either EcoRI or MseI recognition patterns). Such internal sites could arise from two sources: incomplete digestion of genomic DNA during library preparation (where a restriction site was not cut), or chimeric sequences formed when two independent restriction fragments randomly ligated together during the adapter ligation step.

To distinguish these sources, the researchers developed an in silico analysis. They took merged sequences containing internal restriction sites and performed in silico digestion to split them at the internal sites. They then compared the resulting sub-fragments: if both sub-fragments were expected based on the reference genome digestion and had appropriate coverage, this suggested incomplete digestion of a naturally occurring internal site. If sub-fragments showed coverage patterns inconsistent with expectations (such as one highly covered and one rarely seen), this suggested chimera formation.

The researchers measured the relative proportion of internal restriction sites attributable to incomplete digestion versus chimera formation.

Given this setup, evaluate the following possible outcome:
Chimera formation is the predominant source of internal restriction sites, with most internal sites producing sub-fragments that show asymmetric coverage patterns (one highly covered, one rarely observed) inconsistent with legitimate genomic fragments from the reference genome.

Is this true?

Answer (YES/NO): NO